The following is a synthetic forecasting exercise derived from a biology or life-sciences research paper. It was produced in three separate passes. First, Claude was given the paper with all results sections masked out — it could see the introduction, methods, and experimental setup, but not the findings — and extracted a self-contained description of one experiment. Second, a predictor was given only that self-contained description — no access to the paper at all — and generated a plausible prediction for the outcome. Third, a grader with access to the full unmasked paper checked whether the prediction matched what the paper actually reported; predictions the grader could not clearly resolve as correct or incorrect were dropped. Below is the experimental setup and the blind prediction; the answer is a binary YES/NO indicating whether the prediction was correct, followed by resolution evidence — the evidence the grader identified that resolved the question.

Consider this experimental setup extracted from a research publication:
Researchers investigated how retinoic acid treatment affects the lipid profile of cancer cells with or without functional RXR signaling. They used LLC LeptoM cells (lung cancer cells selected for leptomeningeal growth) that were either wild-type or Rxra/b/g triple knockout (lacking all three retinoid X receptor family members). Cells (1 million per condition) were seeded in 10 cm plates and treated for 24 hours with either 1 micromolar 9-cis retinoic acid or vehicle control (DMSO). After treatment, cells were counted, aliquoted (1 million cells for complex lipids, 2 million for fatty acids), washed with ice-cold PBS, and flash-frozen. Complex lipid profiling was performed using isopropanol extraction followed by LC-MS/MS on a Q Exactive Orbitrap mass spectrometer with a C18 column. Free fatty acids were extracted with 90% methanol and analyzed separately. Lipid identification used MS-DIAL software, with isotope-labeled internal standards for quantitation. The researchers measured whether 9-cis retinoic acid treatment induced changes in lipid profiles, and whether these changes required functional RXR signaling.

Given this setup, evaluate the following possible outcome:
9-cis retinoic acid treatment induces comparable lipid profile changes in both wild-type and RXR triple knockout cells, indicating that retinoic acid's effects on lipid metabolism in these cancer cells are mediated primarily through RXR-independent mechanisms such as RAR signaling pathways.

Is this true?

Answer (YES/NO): NO